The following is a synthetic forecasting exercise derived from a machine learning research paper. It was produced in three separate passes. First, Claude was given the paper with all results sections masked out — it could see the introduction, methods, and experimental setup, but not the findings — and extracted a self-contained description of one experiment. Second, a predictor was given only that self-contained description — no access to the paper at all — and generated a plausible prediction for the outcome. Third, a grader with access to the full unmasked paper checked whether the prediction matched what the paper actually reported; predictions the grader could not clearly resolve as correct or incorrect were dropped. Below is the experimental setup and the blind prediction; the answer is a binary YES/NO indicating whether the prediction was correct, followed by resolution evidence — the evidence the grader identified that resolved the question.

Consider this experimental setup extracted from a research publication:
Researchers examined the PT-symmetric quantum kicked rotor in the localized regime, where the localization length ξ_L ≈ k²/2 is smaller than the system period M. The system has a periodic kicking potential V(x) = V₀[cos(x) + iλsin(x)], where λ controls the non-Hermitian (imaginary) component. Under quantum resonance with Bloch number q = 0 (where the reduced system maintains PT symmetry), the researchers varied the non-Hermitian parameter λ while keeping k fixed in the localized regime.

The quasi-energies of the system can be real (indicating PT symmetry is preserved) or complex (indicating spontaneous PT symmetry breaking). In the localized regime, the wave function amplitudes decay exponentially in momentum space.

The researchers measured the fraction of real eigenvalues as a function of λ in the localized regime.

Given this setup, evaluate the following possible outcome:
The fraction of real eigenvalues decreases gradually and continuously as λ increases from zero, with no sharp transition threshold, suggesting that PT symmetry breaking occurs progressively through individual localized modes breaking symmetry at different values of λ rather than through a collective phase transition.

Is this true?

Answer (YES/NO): NO